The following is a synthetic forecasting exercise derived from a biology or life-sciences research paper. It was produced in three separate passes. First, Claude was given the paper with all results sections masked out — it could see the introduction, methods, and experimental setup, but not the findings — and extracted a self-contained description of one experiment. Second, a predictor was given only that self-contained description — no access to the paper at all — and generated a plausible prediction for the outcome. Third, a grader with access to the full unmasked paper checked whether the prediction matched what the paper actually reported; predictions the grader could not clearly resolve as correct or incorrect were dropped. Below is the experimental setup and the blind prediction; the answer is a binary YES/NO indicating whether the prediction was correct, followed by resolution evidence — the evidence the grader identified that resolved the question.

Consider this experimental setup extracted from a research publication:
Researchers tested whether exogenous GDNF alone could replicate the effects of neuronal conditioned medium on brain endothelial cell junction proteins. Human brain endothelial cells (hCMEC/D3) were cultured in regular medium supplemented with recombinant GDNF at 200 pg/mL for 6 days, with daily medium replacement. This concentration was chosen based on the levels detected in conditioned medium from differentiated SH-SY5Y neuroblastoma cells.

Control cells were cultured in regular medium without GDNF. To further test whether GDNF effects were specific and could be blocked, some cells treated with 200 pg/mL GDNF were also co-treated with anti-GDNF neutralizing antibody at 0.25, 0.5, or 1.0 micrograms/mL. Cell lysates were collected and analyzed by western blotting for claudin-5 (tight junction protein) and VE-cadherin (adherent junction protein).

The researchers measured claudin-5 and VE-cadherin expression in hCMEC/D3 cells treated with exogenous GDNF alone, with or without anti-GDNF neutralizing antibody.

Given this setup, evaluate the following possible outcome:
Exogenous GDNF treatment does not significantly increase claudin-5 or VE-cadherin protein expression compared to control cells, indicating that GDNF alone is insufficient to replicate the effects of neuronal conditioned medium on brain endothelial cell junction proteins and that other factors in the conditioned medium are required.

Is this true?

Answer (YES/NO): NO